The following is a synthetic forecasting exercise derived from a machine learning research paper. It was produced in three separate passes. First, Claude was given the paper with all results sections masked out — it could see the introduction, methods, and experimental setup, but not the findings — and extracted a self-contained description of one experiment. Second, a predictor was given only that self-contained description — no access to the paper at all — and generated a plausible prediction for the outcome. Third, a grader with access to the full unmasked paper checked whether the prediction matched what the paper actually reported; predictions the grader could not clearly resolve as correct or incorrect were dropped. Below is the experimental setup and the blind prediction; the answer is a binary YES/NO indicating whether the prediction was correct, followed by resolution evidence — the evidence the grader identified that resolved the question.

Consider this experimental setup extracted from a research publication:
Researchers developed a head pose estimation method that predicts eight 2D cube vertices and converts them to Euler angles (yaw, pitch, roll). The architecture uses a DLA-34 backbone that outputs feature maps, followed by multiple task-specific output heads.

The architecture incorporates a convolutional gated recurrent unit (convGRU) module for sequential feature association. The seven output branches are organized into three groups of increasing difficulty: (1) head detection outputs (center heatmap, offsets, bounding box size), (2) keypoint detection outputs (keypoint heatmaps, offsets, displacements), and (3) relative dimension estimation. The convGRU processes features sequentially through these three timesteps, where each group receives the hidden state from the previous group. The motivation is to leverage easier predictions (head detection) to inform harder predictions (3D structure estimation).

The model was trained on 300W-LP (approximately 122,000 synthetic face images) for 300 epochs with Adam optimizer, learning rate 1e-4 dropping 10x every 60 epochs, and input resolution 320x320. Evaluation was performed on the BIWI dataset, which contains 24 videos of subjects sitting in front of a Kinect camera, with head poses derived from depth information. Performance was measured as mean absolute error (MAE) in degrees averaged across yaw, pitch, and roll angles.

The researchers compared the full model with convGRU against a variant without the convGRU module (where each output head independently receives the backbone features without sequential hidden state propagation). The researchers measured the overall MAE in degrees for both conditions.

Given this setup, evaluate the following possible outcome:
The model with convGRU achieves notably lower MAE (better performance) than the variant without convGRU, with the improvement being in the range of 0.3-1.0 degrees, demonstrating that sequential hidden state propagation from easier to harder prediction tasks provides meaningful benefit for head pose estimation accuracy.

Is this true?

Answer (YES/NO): YES